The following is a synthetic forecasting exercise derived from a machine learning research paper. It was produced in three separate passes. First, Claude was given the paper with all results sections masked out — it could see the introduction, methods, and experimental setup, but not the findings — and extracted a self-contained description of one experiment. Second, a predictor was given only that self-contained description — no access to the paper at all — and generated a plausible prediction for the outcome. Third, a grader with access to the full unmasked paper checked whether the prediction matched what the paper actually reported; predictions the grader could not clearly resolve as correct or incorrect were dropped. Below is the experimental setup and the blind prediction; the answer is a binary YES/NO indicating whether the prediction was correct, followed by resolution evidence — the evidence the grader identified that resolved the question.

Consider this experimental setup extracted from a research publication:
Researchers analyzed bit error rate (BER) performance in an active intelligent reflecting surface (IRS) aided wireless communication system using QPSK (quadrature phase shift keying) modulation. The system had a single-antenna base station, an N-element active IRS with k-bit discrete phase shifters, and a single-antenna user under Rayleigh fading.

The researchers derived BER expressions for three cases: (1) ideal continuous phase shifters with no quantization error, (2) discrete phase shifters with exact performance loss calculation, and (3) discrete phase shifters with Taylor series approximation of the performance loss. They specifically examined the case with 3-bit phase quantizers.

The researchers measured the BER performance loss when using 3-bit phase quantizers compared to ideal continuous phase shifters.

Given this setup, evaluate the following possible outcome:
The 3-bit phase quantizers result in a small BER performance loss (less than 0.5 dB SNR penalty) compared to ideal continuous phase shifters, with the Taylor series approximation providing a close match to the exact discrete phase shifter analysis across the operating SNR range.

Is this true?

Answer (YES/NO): YES